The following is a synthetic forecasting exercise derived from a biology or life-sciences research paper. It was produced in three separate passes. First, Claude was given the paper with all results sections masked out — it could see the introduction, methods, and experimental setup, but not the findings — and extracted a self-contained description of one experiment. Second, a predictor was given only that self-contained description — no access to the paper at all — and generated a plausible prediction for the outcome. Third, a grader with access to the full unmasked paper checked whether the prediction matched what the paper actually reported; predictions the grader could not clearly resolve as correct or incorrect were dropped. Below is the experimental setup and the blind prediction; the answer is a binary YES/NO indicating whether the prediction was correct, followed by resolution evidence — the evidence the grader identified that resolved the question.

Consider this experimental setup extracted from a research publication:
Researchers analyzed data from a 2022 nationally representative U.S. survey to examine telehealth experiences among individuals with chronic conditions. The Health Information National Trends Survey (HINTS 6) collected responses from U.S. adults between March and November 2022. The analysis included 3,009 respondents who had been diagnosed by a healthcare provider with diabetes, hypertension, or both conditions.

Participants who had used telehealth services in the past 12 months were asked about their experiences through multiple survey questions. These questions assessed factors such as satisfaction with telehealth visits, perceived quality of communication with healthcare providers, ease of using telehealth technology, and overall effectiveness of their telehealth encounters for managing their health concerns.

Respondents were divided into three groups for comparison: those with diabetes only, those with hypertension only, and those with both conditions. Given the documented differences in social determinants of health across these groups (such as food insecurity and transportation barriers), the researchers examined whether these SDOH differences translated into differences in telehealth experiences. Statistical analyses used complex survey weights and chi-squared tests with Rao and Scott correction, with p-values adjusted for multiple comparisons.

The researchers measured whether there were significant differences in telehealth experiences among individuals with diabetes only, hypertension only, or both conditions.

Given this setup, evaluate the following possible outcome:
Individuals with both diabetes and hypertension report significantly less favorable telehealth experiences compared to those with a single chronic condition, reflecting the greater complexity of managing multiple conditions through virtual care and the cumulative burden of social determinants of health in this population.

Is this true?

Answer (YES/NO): NO